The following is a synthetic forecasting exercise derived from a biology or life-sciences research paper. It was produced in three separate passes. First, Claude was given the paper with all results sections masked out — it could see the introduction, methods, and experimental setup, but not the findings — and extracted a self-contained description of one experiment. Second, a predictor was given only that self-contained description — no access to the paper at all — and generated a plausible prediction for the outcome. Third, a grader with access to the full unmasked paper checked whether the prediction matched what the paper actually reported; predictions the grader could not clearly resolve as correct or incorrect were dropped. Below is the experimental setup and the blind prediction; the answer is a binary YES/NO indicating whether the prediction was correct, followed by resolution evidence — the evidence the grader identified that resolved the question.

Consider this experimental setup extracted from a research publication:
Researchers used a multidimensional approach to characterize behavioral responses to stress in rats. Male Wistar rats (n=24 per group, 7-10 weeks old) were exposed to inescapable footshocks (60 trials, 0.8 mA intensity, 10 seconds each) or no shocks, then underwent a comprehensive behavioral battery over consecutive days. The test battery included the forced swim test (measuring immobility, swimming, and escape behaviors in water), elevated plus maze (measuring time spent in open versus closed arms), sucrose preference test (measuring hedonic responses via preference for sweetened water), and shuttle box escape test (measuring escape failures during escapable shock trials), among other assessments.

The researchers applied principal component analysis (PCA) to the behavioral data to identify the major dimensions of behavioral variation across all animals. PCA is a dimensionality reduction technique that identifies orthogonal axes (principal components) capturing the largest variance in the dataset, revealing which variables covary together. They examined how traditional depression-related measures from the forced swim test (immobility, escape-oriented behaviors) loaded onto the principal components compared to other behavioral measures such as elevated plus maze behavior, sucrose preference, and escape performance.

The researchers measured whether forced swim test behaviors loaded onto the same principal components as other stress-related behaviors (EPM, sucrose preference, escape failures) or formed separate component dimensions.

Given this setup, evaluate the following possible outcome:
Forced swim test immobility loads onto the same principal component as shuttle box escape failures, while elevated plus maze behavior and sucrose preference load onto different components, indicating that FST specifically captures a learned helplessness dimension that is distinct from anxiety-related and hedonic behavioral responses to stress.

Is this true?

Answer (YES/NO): NO